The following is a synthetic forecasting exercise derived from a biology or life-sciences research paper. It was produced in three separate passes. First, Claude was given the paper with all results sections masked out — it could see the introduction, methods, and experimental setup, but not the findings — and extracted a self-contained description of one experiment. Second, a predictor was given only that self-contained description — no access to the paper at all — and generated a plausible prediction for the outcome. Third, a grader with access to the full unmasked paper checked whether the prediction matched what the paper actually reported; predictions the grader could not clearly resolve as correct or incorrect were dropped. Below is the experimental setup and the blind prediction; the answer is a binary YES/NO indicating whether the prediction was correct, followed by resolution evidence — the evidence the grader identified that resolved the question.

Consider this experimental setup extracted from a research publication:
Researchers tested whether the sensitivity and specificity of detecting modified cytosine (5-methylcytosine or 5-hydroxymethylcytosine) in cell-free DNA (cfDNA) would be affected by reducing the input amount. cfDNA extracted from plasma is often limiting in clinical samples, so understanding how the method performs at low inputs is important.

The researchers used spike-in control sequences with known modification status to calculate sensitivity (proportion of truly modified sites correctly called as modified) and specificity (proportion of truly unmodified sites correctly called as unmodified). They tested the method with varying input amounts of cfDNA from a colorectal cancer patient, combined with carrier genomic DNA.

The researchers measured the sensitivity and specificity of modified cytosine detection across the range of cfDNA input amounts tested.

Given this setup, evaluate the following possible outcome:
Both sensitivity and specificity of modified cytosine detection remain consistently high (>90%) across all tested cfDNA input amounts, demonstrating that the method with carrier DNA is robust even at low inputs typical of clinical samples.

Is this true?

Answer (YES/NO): YES